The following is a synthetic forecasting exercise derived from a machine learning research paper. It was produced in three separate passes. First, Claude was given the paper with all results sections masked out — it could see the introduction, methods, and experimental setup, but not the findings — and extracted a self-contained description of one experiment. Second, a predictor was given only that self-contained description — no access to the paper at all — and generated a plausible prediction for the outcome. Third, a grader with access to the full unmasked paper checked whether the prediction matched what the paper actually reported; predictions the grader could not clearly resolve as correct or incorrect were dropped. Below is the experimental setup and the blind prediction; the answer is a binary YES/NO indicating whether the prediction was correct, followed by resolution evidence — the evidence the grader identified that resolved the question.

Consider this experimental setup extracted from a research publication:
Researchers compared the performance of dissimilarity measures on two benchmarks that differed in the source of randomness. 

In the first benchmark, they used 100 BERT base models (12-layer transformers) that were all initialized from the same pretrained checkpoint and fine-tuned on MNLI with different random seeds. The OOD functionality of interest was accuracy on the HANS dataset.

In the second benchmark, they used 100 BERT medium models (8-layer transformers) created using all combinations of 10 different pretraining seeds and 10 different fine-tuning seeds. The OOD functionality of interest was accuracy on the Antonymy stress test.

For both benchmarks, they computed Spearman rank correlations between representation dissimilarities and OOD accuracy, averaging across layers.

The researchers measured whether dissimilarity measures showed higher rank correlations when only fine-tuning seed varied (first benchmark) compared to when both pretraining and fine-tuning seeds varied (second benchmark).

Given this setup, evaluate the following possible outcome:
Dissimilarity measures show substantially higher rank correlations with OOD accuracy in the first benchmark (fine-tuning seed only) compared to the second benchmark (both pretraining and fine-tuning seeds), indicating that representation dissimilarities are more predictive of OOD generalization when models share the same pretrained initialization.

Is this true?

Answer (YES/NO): YES